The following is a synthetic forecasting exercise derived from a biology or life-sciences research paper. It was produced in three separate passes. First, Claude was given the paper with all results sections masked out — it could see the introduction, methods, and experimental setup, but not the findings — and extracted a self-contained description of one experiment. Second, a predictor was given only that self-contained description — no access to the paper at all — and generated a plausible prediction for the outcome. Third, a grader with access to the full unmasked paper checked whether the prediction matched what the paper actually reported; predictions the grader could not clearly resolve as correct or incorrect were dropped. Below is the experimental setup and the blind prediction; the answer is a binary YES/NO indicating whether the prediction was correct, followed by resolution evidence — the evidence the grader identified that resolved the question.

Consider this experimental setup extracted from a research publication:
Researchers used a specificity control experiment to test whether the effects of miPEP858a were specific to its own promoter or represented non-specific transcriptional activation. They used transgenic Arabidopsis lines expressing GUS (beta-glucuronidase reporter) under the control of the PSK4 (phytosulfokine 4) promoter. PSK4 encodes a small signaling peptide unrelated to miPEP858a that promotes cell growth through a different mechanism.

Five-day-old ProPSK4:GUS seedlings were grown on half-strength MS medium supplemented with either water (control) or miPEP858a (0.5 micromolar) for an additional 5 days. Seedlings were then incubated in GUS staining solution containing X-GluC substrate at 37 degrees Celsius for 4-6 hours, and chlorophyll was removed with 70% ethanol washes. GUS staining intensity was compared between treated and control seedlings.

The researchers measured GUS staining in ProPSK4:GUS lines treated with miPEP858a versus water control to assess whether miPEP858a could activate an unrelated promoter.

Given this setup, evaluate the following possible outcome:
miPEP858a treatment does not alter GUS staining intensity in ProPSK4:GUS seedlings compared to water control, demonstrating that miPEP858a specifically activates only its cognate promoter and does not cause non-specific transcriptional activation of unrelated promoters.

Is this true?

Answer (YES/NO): NO